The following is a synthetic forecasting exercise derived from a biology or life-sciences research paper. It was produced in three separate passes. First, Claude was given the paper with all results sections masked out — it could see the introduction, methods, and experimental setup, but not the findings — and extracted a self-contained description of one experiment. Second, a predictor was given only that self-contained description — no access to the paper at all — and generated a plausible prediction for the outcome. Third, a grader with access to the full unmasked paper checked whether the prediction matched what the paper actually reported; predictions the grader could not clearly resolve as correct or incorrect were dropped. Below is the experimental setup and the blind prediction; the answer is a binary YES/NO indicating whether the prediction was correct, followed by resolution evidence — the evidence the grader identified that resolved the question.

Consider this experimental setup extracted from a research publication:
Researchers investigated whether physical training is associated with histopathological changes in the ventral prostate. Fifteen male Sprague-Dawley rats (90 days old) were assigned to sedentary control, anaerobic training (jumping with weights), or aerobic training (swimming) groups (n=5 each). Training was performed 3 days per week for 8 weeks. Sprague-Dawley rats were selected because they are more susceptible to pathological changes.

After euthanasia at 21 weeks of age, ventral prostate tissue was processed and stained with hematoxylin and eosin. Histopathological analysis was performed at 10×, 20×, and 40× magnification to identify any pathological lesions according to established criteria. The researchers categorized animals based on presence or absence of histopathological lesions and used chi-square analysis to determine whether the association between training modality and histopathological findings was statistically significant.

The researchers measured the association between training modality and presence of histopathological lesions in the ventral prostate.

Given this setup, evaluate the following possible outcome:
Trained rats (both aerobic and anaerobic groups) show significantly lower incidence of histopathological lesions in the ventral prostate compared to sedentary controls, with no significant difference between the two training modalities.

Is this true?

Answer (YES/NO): NO